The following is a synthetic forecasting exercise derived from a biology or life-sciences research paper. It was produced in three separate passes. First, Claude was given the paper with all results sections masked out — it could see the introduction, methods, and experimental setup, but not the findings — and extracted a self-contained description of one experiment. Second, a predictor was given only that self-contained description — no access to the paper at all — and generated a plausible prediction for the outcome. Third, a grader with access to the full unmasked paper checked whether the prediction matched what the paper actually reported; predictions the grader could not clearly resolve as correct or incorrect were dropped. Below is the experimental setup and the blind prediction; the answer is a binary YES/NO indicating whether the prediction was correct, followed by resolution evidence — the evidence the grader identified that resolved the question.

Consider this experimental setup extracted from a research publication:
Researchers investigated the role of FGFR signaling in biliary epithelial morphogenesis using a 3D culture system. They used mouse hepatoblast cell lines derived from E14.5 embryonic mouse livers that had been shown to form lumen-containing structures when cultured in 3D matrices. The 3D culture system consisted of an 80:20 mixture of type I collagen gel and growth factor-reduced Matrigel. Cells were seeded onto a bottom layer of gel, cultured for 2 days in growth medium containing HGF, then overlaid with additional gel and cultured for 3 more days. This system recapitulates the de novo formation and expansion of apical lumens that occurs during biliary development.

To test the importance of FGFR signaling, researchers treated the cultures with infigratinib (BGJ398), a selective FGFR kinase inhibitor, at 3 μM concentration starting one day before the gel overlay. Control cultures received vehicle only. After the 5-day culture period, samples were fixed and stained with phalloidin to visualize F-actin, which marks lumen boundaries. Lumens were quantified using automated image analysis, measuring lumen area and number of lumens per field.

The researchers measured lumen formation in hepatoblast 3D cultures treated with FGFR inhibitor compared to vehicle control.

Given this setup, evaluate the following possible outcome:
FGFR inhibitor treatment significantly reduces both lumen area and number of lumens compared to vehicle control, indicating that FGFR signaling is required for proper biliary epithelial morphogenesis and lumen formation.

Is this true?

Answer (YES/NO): NO